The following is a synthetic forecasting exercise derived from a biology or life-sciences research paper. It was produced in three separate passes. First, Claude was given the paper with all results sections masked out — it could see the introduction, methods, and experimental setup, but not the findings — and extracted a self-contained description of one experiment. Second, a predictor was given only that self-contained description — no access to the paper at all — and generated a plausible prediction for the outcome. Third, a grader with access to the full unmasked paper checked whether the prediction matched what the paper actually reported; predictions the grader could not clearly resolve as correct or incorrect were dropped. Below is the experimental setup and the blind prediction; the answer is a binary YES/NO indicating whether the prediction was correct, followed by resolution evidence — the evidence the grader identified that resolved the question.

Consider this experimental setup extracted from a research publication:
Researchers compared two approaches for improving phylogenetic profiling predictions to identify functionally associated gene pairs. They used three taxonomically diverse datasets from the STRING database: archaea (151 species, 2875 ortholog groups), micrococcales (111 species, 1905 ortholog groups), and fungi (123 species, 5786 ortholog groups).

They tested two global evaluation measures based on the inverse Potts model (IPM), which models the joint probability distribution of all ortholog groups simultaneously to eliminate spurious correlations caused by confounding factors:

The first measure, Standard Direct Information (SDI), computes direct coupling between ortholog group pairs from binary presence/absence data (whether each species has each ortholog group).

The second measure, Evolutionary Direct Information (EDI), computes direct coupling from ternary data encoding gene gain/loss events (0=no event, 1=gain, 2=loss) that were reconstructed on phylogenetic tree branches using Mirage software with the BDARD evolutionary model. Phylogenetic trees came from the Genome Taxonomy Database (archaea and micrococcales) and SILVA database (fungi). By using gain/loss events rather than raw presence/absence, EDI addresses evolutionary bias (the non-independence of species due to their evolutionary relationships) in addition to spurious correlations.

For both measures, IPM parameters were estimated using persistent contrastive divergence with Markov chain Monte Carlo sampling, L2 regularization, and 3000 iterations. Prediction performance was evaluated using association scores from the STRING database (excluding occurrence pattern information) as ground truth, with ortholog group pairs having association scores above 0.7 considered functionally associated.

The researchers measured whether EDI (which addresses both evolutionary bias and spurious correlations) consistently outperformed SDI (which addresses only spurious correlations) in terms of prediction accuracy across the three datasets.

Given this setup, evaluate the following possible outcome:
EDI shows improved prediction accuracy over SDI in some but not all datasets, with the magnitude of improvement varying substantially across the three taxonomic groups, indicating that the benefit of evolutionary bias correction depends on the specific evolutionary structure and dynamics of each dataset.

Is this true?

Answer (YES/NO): YES